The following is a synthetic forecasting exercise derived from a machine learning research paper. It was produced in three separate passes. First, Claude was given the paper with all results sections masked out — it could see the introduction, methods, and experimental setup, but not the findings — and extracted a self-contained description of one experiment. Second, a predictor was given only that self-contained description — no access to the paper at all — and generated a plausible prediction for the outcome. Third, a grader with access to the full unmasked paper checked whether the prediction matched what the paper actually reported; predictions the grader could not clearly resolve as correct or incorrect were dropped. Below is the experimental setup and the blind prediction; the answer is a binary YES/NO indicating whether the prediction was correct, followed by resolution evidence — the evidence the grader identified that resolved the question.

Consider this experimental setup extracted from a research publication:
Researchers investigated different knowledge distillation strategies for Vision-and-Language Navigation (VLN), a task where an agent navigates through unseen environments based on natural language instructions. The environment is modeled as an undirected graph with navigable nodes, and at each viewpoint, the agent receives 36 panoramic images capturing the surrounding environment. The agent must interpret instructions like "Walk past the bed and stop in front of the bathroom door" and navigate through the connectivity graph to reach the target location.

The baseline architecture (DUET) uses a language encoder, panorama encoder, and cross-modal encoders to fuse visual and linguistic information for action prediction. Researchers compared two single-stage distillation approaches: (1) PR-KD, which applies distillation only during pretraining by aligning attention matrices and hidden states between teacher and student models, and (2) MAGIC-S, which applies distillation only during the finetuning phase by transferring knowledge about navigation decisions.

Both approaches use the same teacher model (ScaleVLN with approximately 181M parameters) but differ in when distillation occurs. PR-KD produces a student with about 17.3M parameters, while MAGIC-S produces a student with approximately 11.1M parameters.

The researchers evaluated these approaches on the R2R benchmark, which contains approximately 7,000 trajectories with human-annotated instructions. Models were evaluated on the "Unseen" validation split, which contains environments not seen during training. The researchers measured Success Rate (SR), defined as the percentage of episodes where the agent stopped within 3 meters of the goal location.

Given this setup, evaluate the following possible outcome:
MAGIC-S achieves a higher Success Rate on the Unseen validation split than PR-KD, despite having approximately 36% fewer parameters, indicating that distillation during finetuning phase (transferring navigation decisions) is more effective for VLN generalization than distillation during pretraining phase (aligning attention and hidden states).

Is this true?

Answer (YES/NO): YES